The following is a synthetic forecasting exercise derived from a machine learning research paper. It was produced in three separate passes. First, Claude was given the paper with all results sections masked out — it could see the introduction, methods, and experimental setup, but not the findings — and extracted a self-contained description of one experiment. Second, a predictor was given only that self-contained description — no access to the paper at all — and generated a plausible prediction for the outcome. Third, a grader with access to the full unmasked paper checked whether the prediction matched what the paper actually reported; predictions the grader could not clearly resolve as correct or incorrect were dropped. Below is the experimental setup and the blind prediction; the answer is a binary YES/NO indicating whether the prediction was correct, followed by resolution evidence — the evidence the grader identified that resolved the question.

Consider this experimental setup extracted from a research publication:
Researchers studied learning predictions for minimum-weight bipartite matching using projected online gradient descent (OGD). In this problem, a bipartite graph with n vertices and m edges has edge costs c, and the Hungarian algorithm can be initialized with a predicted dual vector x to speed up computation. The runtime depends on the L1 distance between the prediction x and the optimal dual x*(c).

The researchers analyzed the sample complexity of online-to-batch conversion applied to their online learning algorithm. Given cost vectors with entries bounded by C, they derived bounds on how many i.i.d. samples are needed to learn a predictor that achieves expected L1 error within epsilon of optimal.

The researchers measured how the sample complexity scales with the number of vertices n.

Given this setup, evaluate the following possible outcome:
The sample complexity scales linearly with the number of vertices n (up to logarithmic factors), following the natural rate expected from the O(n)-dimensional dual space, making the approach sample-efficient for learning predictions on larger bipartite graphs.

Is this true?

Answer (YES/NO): NO